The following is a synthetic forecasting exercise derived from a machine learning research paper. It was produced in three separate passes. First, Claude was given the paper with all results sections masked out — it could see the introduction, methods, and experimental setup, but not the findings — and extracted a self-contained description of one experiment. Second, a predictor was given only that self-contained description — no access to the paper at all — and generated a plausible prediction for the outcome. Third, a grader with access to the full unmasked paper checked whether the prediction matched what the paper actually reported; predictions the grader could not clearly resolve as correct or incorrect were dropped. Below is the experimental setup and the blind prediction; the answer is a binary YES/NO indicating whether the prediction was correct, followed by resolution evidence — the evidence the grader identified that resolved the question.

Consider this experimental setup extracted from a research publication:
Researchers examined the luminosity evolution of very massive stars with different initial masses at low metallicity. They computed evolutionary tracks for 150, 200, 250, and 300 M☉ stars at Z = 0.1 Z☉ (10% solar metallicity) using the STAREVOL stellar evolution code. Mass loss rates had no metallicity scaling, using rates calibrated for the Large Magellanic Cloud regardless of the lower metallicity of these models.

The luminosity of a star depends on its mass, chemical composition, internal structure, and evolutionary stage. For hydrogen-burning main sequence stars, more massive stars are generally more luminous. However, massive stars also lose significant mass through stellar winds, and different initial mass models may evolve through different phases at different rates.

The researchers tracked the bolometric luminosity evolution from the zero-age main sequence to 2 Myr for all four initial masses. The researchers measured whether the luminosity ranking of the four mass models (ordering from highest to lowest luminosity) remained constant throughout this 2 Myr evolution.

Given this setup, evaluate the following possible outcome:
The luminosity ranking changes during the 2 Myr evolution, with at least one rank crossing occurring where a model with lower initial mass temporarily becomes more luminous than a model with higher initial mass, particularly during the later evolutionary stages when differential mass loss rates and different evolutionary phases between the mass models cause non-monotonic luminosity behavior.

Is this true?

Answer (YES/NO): NO